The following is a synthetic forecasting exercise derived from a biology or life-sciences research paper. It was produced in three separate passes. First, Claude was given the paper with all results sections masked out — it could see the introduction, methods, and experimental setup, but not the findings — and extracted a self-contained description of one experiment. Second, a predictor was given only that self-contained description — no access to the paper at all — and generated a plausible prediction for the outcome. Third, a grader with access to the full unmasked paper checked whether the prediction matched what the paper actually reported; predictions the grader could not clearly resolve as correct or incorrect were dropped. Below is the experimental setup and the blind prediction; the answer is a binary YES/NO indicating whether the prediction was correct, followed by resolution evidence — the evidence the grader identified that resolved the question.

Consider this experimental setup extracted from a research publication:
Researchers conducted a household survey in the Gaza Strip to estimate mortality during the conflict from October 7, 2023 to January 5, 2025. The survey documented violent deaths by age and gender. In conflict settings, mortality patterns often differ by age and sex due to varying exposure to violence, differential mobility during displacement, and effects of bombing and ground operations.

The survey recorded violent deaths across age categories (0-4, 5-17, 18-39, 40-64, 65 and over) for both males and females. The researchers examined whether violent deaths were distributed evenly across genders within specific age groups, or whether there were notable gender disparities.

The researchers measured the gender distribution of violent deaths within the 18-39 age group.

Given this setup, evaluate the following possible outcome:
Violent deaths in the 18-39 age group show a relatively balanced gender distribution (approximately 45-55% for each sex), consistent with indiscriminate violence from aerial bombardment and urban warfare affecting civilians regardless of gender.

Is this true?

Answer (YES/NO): NO